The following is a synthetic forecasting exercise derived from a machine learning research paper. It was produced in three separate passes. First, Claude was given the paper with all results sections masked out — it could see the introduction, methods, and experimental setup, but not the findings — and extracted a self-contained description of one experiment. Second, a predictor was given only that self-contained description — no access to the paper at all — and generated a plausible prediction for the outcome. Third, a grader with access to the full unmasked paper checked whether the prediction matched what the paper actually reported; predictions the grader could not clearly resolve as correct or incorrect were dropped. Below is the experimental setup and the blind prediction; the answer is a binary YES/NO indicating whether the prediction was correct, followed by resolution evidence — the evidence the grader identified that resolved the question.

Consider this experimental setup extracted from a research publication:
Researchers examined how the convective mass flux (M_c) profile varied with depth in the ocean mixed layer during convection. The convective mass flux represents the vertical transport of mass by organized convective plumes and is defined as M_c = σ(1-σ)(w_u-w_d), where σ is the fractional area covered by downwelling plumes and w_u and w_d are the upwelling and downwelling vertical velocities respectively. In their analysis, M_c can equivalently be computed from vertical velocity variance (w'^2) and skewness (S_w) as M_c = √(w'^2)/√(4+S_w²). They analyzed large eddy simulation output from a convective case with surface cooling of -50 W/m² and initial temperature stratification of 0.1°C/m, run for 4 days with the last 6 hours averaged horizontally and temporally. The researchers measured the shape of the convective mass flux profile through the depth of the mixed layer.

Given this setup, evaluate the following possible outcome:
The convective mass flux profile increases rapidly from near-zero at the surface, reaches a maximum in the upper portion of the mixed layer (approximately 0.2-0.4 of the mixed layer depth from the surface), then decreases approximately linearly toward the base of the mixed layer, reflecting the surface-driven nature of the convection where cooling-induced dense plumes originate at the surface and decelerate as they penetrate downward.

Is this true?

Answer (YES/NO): NO